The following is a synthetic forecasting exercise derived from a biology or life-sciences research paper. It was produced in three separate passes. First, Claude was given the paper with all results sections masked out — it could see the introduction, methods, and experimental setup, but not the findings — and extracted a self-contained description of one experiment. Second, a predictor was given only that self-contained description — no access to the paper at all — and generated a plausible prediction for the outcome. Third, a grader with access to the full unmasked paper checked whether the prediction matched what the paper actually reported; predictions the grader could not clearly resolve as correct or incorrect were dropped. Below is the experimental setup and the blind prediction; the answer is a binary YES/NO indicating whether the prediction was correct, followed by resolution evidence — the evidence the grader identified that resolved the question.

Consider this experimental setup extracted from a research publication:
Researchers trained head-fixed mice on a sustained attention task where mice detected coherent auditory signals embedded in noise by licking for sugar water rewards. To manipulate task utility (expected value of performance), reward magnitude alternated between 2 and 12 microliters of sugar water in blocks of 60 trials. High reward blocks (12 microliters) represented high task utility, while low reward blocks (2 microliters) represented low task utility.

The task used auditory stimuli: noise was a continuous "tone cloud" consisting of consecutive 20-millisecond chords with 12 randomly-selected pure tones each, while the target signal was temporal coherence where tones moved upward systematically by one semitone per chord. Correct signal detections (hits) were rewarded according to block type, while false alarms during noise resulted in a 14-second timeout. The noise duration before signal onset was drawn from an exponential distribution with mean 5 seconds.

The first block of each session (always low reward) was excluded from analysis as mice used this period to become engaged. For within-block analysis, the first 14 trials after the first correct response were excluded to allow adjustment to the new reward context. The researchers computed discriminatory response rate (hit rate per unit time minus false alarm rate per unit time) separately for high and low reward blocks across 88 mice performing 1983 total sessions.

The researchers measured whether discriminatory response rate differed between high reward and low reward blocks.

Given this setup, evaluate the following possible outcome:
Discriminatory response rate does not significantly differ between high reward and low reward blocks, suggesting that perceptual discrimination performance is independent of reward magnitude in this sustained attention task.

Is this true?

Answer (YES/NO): NO